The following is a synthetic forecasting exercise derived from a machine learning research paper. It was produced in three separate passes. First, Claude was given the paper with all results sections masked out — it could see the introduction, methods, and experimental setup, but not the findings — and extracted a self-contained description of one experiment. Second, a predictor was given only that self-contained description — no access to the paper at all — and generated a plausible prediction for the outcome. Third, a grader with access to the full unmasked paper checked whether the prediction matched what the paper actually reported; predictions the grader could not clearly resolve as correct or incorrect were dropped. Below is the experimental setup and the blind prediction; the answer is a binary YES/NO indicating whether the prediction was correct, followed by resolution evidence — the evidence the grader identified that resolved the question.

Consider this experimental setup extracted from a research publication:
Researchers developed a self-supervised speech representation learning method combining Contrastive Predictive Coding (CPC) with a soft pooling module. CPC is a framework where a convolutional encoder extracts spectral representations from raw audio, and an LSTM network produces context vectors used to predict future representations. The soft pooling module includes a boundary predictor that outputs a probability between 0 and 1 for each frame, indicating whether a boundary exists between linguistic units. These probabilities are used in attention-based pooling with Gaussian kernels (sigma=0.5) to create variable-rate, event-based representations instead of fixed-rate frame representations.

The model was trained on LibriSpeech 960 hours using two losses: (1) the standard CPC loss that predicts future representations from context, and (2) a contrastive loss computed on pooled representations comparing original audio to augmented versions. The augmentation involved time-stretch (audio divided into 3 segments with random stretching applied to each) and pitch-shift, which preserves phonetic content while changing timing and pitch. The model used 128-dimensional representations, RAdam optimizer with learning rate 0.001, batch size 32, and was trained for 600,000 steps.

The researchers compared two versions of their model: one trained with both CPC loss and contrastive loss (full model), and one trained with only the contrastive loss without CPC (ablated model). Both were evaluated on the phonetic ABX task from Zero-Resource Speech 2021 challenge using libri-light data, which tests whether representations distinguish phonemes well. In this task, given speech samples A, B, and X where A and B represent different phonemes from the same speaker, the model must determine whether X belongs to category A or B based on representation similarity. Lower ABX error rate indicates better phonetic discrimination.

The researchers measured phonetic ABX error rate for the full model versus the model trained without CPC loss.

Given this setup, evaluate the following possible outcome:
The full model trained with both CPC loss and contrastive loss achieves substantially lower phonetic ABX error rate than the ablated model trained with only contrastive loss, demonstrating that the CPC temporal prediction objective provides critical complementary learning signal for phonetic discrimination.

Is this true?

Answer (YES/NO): YES